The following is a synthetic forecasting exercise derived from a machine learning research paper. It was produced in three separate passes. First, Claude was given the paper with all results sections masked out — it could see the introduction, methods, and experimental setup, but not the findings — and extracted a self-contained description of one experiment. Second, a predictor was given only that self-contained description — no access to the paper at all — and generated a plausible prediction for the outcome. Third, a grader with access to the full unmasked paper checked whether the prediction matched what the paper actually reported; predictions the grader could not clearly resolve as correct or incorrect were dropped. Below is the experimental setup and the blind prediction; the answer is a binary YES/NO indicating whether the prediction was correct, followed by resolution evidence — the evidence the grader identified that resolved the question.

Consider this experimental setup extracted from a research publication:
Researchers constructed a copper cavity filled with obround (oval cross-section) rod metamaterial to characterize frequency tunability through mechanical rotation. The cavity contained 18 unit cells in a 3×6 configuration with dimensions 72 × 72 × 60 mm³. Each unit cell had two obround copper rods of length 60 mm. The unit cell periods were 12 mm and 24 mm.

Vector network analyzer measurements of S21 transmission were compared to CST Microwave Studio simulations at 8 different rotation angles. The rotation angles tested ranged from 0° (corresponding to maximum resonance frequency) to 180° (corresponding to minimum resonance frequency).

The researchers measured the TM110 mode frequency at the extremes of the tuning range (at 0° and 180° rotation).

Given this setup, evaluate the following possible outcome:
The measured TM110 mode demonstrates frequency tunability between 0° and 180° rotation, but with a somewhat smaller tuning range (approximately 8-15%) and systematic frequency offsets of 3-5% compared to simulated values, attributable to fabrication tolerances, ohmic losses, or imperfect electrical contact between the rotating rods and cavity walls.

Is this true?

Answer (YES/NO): NO